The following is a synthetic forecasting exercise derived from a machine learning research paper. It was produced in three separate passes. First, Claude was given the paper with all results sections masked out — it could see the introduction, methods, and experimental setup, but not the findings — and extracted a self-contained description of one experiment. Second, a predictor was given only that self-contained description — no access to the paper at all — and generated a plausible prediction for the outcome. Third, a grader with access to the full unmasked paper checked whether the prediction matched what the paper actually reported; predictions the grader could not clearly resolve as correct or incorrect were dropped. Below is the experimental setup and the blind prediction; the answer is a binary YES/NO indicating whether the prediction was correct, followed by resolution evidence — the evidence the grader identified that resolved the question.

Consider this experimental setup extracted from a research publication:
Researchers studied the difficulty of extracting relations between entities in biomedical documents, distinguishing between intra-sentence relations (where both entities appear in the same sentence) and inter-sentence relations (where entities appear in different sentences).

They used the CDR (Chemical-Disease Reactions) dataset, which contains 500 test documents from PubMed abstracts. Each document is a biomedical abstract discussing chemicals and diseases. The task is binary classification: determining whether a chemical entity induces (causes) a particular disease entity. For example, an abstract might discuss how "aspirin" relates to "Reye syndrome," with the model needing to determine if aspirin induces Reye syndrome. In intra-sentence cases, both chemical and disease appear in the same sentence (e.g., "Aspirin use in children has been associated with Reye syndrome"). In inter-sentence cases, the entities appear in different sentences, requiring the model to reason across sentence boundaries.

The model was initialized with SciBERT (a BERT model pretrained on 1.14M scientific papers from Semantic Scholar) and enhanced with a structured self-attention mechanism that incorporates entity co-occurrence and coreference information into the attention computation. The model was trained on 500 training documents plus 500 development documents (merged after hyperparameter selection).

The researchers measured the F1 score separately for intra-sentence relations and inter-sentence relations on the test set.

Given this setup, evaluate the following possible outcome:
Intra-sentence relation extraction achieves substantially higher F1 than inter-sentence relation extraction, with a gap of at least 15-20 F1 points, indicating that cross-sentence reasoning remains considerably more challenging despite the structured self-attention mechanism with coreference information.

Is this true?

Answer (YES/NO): YES